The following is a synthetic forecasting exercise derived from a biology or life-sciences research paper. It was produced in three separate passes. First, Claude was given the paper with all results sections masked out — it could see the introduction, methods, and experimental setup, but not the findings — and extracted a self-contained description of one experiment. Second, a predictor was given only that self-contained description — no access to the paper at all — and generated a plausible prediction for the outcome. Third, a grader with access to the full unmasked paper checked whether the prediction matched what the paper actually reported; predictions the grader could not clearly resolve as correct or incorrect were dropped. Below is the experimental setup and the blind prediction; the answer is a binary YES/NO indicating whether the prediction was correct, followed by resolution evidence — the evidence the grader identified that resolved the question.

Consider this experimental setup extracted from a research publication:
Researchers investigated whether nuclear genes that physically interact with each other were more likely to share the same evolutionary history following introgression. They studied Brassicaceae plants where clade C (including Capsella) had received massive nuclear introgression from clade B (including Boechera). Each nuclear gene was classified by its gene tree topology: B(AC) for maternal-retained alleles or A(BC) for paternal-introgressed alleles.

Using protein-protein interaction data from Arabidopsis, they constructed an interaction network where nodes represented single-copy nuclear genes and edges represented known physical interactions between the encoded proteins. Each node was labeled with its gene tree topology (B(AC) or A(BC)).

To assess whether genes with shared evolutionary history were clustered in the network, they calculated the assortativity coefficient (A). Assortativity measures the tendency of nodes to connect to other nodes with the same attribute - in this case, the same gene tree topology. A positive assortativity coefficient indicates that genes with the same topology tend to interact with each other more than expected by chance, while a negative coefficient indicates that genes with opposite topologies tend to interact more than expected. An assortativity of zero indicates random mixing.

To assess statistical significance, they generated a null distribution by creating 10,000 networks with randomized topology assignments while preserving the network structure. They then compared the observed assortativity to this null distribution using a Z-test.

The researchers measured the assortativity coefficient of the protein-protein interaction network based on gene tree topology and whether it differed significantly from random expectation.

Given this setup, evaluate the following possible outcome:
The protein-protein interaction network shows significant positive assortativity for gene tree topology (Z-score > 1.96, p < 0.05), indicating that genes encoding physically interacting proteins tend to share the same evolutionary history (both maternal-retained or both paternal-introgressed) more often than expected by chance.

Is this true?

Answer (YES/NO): YES